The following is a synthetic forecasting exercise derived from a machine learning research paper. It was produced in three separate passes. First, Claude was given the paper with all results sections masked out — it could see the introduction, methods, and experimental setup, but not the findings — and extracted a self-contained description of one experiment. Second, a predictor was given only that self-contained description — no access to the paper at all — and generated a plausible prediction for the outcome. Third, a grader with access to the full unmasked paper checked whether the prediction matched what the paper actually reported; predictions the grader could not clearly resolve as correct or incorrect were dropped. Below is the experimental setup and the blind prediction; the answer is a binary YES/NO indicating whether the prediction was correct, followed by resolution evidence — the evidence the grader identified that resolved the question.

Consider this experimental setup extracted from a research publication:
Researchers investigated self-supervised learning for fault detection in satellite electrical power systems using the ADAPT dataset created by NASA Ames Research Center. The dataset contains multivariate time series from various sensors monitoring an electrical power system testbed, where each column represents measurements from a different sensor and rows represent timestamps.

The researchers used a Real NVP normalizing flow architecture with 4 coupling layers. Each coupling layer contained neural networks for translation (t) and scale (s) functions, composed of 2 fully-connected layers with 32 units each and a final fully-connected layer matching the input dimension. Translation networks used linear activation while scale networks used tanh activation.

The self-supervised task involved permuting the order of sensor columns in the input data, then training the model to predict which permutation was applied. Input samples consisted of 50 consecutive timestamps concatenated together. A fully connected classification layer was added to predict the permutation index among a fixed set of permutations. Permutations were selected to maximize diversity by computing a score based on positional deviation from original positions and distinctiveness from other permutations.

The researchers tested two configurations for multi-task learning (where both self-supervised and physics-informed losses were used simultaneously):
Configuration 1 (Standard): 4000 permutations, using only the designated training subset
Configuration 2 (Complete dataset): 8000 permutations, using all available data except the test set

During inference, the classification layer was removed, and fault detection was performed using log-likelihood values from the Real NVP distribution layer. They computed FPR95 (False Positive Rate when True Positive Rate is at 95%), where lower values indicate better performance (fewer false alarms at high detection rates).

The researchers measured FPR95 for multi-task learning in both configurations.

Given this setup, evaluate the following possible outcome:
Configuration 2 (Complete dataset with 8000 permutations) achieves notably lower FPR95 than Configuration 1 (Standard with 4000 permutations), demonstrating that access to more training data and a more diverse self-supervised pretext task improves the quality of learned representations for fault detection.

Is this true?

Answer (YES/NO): NO